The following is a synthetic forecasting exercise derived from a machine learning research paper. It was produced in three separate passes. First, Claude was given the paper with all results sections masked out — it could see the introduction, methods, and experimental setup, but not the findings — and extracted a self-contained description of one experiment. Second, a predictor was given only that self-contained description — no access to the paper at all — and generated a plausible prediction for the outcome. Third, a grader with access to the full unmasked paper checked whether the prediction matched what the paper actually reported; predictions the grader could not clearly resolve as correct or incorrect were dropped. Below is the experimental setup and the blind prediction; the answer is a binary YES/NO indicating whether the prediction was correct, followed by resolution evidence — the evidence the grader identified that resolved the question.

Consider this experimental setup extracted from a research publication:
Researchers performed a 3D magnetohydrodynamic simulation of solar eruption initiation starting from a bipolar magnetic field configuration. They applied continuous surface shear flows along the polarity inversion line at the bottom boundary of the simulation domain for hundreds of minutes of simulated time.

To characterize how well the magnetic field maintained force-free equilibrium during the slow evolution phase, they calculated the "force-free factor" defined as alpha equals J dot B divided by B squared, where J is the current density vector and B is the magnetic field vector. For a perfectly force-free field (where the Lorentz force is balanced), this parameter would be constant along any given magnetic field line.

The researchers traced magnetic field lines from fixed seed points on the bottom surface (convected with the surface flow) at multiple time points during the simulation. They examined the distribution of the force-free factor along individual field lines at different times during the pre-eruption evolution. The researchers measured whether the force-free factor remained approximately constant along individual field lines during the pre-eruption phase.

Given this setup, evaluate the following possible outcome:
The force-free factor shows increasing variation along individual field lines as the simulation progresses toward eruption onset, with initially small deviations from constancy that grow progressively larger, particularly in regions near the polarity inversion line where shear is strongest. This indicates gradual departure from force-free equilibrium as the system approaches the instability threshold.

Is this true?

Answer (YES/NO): NO